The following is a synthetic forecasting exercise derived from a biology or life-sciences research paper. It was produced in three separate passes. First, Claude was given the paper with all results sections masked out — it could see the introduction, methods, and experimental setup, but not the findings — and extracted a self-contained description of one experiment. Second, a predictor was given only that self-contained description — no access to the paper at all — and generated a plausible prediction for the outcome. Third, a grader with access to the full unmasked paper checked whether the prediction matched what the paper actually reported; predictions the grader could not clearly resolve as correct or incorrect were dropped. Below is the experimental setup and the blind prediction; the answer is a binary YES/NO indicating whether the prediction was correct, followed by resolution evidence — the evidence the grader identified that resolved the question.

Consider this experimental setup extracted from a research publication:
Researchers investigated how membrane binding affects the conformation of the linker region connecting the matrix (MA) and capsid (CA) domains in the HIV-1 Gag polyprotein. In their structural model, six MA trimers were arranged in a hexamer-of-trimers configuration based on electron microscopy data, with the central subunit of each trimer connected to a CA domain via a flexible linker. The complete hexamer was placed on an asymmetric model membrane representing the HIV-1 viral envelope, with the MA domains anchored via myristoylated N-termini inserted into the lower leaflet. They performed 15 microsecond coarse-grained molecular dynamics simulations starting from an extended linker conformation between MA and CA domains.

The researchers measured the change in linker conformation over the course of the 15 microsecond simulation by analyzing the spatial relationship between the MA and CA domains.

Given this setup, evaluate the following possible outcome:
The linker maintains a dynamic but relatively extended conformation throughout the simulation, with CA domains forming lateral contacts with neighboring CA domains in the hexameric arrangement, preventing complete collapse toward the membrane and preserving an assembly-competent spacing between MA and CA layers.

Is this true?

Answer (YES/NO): NO